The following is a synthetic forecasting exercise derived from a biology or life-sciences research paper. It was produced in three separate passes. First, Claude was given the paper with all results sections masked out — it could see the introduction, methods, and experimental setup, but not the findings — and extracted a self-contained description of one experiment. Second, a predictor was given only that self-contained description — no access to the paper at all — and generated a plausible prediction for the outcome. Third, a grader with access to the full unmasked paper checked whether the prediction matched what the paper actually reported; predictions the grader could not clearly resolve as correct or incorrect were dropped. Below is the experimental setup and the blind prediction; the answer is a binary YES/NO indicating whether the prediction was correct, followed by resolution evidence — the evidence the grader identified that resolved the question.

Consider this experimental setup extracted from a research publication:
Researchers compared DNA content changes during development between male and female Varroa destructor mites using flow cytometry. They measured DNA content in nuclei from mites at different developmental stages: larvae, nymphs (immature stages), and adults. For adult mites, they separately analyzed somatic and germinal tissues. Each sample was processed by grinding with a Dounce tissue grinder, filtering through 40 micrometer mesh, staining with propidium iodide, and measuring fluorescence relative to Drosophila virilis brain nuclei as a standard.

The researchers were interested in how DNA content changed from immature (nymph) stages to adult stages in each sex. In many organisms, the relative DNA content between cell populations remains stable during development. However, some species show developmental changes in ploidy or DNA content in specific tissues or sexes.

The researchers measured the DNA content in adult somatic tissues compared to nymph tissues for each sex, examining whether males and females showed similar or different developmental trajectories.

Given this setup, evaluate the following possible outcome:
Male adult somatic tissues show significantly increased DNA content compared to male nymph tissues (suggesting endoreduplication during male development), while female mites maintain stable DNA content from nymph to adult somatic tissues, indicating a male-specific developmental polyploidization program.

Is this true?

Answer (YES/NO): NO